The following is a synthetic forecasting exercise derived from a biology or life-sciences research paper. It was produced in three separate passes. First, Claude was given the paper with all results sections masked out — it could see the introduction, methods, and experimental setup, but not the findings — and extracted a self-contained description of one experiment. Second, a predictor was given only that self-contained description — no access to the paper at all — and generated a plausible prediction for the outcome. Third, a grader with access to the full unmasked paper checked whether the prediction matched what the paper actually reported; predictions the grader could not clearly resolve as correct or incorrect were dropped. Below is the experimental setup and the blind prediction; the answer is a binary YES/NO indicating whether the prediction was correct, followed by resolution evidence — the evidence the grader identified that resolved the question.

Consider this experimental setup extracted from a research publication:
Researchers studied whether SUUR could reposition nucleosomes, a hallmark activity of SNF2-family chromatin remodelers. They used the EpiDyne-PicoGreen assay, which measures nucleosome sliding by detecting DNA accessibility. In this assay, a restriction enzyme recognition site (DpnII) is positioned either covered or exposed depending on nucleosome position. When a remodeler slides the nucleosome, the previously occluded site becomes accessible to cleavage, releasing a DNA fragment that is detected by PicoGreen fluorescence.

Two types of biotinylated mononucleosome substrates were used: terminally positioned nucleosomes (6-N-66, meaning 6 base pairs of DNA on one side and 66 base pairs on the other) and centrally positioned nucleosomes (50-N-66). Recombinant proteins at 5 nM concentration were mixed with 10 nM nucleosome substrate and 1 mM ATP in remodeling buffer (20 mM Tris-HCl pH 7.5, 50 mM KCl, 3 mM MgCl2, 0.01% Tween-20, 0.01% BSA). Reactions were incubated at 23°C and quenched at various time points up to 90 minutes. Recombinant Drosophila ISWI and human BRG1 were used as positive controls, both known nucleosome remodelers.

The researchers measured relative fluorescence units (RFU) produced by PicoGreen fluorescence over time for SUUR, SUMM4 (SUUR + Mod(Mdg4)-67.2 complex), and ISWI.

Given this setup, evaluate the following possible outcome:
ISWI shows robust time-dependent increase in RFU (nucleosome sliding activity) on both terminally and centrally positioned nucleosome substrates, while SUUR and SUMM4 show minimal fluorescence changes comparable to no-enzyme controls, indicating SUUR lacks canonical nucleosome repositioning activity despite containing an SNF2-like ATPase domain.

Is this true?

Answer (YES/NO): YES